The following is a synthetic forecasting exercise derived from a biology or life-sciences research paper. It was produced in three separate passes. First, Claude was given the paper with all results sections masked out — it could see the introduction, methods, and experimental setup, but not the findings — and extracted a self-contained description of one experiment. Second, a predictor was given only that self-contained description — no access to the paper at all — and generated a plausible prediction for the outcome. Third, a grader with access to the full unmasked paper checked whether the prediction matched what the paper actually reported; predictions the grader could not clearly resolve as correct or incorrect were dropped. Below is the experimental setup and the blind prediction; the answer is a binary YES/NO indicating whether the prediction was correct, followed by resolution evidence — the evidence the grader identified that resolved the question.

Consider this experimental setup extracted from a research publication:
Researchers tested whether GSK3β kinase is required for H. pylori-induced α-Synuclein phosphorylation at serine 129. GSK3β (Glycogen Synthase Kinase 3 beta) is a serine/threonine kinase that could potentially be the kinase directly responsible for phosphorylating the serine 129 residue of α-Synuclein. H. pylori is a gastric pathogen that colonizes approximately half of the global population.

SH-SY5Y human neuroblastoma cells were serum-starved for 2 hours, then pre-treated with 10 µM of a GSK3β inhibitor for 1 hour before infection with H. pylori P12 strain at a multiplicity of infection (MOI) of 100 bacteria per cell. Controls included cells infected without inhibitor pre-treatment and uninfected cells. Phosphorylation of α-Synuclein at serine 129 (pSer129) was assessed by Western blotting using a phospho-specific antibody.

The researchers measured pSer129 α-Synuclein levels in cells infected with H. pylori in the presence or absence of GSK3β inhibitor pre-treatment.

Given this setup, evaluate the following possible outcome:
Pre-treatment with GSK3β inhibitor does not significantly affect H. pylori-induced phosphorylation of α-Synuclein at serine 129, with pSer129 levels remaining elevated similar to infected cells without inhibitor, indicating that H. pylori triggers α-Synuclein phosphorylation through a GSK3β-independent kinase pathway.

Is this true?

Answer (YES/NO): NO